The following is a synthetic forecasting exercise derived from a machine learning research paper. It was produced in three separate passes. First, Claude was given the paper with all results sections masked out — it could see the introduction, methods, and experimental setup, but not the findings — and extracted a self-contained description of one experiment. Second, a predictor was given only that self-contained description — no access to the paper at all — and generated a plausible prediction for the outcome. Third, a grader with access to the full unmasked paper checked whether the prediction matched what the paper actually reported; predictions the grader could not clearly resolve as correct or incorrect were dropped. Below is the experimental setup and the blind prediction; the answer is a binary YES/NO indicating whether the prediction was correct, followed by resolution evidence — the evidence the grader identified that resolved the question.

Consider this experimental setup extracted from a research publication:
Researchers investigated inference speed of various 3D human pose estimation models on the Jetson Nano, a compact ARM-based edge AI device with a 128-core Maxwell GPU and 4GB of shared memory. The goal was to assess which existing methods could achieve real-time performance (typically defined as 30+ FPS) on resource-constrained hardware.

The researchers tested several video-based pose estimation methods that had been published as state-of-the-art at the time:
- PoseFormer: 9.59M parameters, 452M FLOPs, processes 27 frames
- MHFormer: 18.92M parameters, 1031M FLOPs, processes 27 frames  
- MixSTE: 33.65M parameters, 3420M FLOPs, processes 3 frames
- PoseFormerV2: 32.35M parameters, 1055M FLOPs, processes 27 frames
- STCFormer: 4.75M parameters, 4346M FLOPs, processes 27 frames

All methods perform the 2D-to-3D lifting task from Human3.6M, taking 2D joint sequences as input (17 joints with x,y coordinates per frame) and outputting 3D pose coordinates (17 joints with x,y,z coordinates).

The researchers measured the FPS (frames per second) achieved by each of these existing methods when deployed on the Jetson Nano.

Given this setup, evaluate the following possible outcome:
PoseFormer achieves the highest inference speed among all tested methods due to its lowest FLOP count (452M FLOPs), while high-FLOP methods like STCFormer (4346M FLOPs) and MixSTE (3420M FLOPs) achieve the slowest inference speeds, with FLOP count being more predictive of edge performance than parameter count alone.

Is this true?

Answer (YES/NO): NO